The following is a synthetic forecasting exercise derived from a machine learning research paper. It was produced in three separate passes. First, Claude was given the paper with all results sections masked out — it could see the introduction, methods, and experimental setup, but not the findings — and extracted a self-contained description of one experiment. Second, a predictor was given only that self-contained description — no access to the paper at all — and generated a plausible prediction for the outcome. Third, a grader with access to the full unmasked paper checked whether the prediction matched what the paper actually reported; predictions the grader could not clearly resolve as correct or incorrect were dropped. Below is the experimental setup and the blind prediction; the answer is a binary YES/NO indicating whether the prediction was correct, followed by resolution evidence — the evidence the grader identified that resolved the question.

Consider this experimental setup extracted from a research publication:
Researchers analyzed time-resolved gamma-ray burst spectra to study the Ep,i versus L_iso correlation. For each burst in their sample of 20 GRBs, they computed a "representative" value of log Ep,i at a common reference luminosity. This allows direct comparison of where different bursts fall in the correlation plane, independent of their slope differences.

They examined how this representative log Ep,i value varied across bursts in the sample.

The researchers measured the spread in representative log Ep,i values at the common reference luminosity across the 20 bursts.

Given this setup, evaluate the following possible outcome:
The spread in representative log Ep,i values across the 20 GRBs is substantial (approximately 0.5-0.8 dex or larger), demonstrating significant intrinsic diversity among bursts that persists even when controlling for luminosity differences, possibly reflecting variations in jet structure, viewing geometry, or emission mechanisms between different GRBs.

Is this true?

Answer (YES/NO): YES